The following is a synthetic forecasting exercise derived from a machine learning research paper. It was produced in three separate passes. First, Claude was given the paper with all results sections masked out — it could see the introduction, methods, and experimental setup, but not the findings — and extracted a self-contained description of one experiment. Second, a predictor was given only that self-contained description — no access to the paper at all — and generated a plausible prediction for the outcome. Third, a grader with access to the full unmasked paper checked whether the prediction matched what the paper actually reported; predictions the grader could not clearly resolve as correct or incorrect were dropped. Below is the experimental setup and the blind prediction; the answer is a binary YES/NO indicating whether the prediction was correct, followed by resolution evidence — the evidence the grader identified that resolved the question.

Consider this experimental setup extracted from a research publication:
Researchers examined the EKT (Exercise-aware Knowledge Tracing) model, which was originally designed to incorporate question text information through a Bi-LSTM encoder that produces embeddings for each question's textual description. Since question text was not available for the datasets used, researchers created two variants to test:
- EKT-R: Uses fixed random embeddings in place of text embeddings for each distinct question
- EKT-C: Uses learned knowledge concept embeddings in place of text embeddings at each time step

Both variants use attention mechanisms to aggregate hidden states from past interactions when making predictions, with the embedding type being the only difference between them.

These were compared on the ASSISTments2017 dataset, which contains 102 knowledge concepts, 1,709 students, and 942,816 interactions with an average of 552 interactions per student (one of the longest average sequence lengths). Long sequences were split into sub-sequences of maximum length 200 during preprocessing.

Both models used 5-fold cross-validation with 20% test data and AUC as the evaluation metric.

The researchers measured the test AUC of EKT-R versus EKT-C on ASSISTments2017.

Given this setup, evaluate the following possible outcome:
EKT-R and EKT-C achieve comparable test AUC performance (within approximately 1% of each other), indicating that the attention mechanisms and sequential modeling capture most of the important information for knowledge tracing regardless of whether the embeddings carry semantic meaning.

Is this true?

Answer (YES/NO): NO